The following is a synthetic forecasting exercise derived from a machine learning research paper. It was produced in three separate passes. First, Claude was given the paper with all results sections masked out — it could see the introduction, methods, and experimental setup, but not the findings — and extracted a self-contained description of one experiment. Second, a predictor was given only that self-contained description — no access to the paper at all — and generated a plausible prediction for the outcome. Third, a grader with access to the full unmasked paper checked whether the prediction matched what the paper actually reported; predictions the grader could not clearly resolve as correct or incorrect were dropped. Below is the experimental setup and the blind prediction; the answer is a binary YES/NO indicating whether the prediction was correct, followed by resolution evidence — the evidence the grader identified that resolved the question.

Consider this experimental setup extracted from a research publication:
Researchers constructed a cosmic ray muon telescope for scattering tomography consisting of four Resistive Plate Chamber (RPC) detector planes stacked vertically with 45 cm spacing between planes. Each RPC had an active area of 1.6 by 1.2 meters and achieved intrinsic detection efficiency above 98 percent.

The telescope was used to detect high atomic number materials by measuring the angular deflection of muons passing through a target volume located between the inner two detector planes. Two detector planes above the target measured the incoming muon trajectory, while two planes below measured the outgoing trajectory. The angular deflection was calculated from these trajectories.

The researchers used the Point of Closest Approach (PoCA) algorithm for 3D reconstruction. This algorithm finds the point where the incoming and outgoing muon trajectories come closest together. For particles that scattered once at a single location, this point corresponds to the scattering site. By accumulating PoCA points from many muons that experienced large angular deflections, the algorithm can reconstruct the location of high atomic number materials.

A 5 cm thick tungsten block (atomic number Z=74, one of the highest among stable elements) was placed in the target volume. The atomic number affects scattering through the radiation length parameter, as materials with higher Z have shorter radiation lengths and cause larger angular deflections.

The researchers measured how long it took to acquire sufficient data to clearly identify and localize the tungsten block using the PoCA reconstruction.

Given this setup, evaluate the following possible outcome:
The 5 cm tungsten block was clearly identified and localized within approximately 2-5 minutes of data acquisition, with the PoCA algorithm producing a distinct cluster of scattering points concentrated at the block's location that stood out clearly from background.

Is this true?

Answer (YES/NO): NO